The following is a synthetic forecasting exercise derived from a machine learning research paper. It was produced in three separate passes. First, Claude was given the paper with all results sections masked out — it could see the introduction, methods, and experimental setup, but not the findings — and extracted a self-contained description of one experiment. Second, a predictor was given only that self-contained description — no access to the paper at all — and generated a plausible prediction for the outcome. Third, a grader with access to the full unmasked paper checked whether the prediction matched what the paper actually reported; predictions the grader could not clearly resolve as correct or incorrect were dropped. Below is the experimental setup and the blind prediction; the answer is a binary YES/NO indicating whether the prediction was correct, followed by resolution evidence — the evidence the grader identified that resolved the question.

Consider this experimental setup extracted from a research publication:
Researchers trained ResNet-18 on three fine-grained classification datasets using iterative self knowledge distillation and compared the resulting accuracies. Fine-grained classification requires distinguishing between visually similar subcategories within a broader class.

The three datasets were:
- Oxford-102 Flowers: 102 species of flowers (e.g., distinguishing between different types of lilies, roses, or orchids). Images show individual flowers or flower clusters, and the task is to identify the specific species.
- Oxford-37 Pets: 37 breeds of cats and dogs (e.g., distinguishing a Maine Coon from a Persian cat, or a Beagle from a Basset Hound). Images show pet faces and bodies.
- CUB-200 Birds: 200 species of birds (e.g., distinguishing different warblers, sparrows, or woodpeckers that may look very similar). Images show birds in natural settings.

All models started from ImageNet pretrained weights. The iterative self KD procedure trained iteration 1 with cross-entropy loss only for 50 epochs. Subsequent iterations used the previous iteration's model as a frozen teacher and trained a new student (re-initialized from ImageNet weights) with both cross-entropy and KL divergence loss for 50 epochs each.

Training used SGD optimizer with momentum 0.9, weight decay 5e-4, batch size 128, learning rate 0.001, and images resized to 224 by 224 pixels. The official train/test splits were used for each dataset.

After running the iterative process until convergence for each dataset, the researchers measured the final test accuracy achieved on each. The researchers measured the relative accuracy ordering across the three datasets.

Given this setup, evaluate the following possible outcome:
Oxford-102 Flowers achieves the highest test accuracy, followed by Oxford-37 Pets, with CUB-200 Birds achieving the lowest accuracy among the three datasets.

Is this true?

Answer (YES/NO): YES